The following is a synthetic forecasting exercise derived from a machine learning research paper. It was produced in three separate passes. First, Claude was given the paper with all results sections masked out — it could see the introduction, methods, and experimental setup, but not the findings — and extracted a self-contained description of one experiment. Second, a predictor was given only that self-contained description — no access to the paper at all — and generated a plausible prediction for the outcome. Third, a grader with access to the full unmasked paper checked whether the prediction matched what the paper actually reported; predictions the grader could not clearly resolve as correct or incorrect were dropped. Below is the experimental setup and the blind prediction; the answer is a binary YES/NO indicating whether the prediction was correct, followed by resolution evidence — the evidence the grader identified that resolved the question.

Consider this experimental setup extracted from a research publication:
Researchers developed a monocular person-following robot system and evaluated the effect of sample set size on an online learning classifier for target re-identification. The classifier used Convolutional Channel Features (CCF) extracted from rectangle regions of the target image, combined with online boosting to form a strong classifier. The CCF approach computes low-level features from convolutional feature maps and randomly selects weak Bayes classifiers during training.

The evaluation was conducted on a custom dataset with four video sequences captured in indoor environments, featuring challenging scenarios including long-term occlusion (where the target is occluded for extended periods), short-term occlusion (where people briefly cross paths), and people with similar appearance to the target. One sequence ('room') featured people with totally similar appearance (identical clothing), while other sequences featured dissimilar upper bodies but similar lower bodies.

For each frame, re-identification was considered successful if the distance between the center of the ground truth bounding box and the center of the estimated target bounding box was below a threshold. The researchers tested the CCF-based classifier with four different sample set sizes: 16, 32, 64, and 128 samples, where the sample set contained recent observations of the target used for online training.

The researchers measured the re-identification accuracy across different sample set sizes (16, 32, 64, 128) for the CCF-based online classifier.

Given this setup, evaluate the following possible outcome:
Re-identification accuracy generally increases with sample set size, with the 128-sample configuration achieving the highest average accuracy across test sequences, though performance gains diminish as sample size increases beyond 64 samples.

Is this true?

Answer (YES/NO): NO